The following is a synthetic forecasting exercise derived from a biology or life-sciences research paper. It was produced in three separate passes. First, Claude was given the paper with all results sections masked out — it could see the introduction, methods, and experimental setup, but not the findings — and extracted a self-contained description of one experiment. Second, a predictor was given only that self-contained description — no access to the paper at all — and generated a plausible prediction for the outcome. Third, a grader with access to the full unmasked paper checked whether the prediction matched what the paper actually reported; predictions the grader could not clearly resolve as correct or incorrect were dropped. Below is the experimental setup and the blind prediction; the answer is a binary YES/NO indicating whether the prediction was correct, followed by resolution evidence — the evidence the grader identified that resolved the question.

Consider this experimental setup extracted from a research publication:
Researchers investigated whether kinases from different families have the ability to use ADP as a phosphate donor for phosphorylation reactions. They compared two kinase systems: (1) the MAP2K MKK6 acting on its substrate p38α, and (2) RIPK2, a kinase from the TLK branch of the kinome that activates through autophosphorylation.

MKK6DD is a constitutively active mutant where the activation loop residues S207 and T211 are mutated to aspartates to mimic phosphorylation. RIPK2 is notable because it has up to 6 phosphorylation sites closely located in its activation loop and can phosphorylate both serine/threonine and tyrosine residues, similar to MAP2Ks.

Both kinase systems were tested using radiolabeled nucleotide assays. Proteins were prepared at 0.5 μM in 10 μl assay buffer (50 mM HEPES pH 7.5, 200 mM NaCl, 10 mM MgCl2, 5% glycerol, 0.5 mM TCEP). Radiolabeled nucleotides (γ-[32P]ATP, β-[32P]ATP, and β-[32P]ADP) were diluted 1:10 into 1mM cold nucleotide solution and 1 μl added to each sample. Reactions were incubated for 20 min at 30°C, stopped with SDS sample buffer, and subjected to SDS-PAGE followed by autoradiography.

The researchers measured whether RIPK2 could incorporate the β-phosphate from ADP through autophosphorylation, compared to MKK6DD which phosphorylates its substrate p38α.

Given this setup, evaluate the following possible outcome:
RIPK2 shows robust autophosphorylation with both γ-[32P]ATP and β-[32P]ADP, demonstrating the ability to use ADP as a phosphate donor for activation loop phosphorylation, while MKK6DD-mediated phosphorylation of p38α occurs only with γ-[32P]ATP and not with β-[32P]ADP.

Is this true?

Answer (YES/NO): NO